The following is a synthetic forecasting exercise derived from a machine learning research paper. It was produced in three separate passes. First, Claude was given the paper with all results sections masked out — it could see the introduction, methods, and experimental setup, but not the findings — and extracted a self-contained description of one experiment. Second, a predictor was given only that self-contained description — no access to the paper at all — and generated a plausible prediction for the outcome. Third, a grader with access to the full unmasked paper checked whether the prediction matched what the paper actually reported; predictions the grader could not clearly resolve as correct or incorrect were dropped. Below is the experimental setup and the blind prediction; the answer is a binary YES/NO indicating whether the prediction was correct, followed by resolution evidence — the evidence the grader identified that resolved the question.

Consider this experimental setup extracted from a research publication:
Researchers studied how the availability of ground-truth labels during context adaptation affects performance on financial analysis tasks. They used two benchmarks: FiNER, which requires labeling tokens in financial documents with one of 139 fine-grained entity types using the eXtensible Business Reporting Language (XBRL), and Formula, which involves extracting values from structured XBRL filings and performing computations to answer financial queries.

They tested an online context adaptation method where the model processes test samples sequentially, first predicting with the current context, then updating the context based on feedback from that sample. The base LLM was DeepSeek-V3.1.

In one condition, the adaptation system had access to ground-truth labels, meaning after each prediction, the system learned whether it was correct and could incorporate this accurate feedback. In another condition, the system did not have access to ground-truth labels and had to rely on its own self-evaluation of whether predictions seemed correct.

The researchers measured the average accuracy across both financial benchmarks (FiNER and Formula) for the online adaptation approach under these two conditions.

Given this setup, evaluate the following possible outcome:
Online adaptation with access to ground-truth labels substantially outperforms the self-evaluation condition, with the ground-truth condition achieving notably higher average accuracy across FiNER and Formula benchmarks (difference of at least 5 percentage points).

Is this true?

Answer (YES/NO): NO